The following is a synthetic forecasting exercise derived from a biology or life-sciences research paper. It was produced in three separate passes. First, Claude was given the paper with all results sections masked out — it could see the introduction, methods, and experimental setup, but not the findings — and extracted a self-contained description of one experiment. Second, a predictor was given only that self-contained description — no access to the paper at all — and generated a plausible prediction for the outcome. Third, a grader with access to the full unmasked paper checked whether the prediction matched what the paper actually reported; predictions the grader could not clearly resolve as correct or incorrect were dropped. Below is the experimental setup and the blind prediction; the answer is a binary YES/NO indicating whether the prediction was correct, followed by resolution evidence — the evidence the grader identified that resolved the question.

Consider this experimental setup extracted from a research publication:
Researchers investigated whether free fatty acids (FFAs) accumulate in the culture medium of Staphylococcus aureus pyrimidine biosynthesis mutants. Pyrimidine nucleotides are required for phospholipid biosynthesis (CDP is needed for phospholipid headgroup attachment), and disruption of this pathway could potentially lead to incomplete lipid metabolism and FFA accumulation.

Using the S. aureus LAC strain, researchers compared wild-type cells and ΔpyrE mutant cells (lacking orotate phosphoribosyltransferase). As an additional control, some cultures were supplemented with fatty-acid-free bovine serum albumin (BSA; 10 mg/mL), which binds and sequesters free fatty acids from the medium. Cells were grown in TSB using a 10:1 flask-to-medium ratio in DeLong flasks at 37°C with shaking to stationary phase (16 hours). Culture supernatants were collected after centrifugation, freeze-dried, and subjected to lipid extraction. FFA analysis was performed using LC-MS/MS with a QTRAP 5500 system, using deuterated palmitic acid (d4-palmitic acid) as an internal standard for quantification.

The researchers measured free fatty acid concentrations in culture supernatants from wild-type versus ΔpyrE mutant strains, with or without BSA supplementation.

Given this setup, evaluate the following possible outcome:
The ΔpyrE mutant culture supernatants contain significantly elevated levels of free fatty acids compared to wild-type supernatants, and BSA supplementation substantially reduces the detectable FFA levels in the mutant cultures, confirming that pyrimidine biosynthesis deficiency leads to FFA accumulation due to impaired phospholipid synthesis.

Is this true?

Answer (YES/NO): NO